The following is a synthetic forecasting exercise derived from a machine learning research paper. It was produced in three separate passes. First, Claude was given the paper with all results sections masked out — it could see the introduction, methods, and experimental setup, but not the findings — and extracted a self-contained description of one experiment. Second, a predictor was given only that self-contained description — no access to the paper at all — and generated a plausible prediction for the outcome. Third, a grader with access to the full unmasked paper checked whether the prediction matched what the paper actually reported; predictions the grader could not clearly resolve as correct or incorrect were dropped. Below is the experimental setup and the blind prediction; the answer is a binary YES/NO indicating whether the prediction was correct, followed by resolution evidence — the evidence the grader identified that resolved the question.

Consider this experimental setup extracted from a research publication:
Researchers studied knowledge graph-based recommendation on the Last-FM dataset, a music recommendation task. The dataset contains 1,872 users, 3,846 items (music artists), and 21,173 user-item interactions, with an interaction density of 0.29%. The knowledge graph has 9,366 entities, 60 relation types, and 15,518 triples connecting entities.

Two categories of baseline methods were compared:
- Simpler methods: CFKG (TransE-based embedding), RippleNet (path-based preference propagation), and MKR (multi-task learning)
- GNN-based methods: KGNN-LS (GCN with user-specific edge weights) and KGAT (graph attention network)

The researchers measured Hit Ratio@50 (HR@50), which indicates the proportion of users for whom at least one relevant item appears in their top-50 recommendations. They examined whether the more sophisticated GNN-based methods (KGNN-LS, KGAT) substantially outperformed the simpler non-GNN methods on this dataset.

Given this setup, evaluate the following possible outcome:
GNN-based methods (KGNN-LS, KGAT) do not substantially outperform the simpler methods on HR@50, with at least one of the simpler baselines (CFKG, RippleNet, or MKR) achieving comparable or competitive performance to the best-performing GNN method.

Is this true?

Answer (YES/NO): NO